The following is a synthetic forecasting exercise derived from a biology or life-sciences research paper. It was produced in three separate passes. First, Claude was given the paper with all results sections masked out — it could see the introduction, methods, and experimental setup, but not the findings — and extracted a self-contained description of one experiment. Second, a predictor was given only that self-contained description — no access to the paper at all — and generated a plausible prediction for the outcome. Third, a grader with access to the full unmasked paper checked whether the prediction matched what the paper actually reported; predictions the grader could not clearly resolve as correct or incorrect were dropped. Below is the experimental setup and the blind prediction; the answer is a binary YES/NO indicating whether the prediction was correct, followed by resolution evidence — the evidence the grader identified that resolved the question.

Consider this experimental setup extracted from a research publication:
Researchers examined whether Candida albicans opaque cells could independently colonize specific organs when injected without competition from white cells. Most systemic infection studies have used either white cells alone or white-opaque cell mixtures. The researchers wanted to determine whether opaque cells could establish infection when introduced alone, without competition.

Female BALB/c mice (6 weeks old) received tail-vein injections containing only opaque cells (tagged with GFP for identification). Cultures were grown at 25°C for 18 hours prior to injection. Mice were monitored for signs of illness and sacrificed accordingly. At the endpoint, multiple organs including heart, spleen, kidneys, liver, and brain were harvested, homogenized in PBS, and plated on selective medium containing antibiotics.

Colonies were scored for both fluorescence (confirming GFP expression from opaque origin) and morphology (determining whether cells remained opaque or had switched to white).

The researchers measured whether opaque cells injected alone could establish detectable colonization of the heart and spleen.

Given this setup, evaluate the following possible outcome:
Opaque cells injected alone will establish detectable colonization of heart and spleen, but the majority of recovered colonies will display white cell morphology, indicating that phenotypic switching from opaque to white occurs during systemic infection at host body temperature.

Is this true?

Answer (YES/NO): NO